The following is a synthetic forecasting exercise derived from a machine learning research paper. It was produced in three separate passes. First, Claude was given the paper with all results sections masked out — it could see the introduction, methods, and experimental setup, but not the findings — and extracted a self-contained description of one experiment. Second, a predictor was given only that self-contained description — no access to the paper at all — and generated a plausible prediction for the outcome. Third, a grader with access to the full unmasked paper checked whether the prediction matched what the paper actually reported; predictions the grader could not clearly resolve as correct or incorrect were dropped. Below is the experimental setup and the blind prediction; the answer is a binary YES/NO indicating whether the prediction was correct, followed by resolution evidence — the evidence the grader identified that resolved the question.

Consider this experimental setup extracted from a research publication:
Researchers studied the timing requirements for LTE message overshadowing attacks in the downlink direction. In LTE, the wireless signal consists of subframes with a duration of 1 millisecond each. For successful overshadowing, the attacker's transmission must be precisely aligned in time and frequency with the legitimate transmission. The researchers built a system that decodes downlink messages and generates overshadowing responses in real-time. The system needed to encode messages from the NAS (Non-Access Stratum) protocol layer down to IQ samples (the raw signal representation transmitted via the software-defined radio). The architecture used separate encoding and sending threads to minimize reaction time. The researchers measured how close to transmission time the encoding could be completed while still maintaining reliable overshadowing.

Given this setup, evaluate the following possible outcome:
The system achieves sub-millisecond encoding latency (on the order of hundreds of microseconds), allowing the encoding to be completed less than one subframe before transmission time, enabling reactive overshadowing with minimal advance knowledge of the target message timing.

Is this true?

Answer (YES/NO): NO